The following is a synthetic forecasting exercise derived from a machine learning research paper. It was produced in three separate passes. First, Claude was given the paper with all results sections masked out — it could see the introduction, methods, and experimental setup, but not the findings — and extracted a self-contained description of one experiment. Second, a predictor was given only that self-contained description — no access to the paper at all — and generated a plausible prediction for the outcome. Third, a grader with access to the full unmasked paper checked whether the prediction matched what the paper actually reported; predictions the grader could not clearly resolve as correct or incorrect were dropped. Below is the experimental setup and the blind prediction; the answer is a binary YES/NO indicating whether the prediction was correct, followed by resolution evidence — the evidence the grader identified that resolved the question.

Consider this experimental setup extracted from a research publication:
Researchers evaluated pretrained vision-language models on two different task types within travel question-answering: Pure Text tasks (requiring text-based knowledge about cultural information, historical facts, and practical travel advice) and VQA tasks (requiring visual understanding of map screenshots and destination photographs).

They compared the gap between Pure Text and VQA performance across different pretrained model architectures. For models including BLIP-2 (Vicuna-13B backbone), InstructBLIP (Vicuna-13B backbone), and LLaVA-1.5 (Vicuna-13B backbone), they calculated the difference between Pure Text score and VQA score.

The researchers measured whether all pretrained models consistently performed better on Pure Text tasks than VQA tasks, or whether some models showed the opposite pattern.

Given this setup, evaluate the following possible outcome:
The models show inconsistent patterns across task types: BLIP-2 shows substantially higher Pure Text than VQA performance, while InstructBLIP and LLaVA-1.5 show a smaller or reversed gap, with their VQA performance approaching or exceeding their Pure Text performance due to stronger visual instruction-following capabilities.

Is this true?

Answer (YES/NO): NO